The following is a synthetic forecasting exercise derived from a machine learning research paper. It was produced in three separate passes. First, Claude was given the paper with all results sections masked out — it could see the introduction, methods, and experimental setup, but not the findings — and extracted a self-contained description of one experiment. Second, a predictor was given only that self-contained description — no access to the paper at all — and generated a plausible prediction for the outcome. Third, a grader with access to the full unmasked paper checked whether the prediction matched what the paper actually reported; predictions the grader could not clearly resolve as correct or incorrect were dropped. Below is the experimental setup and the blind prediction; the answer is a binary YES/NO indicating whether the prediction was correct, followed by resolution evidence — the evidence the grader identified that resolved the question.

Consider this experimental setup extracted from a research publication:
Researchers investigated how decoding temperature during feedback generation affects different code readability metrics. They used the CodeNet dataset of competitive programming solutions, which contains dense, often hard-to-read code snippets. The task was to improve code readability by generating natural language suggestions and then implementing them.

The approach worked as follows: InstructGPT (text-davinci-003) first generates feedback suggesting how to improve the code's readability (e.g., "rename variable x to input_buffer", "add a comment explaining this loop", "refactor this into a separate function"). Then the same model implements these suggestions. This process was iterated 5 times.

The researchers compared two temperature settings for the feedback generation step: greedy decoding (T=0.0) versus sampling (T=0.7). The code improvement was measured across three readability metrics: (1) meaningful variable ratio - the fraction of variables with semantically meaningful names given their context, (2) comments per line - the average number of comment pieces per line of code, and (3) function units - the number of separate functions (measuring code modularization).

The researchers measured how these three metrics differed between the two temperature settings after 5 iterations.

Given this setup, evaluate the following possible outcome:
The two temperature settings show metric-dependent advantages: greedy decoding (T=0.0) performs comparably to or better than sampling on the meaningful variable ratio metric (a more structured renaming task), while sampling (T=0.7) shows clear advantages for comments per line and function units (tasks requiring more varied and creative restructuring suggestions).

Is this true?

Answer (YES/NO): NO